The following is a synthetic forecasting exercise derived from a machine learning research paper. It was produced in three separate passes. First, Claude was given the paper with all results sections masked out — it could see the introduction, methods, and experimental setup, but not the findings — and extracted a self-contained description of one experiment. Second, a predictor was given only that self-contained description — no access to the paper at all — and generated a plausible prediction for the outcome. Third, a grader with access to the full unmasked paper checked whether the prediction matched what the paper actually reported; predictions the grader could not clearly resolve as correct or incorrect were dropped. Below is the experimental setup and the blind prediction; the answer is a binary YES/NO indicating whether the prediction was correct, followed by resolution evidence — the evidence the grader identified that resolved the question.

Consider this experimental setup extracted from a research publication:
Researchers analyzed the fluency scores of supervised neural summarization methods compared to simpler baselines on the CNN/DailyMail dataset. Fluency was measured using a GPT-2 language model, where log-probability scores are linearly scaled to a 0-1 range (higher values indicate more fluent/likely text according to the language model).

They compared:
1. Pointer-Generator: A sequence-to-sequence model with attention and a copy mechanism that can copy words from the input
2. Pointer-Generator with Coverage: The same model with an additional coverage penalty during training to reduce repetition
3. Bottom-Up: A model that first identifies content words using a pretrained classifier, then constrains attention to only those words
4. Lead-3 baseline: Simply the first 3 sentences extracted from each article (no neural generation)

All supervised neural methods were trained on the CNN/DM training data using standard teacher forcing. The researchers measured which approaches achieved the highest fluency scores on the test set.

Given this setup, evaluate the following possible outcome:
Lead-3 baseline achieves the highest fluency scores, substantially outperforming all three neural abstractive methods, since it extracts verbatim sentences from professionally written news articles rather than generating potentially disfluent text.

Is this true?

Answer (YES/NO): YES